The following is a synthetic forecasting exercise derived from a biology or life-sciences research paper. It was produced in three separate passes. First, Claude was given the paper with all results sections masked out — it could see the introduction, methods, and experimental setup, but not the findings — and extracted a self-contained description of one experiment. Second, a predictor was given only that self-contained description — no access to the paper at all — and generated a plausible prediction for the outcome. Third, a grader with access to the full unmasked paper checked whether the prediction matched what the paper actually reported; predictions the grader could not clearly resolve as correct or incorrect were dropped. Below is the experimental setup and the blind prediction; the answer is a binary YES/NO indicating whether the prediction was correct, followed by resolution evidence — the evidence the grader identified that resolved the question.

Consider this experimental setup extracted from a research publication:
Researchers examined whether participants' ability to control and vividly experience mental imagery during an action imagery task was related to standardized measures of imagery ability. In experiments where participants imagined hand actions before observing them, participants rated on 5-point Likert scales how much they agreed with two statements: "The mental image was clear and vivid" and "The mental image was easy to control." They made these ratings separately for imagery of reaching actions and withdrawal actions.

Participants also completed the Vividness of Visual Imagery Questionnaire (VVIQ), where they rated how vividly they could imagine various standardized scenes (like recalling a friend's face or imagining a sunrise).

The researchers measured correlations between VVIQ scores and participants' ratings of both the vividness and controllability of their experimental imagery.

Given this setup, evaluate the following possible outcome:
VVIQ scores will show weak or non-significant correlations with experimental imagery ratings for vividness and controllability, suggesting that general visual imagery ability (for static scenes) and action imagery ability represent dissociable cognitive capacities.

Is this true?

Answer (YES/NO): NO